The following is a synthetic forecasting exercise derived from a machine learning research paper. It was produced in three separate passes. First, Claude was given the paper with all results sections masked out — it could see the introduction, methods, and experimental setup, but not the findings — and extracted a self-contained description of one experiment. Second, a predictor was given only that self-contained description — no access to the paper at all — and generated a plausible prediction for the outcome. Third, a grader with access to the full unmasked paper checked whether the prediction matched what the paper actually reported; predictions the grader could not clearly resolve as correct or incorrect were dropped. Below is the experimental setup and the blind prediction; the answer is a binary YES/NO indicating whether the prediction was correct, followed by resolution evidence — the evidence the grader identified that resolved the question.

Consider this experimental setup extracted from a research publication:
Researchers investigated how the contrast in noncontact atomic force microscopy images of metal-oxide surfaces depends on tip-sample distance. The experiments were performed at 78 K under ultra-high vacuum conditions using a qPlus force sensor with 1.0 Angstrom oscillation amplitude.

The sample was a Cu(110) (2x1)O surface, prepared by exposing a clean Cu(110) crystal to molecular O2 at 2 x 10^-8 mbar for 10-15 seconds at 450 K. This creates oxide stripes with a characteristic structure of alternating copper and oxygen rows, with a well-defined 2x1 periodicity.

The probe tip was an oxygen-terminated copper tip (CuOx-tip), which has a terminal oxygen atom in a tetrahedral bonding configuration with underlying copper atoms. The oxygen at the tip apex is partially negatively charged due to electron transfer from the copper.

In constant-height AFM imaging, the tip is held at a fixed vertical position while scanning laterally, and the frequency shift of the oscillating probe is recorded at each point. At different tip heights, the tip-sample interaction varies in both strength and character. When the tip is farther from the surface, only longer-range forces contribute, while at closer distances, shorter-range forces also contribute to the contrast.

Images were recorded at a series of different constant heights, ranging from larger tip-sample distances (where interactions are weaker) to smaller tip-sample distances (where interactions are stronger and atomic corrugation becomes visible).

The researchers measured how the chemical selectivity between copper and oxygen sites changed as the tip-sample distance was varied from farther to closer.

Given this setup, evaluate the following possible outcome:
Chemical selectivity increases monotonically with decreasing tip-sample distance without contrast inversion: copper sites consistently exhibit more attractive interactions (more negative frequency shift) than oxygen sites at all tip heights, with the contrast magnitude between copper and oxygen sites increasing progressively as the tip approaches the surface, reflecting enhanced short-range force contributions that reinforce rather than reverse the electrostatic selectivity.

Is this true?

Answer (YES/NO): NO